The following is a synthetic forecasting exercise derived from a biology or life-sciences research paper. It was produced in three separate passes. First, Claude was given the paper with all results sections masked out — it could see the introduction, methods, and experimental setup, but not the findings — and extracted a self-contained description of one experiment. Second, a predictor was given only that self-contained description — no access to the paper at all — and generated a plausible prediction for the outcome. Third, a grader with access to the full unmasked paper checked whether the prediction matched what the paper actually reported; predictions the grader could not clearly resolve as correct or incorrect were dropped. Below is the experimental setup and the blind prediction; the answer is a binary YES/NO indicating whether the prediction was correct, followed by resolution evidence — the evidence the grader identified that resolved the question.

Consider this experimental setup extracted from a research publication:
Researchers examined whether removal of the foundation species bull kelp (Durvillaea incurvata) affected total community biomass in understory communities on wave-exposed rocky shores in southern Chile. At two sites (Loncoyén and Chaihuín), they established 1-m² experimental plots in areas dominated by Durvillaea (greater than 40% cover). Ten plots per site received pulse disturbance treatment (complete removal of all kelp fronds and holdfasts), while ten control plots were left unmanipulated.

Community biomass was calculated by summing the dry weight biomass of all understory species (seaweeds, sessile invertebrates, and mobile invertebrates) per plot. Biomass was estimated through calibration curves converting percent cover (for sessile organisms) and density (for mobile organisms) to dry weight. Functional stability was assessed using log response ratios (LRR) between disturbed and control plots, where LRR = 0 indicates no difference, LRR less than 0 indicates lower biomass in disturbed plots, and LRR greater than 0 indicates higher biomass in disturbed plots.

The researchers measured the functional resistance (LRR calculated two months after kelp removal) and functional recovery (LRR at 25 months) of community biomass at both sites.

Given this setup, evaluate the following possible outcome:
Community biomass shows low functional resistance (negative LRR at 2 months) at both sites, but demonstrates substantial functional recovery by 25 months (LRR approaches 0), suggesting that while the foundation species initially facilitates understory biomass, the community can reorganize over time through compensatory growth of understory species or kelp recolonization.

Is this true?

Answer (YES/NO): NO